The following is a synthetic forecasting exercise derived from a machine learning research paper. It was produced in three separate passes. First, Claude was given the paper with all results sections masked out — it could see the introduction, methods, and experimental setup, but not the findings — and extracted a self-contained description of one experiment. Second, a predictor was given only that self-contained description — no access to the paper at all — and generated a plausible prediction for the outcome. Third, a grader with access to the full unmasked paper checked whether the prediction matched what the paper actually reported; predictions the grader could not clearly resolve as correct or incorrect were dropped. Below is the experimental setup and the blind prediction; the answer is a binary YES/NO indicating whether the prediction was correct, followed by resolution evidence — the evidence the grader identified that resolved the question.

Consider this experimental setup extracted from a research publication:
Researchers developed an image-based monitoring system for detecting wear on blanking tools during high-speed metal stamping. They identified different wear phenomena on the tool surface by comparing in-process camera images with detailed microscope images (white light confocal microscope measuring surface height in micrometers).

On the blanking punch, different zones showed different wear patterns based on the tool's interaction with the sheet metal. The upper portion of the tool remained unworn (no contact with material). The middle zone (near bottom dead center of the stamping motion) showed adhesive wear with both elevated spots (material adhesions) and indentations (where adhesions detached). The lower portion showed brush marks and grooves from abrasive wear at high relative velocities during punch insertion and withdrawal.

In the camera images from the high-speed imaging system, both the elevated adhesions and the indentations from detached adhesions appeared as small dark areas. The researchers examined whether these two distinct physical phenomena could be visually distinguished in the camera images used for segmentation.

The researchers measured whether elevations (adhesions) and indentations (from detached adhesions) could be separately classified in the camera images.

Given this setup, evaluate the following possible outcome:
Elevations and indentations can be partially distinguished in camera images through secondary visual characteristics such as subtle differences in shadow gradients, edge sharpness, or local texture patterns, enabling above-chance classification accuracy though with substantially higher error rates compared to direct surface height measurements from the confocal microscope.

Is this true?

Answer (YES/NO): NO